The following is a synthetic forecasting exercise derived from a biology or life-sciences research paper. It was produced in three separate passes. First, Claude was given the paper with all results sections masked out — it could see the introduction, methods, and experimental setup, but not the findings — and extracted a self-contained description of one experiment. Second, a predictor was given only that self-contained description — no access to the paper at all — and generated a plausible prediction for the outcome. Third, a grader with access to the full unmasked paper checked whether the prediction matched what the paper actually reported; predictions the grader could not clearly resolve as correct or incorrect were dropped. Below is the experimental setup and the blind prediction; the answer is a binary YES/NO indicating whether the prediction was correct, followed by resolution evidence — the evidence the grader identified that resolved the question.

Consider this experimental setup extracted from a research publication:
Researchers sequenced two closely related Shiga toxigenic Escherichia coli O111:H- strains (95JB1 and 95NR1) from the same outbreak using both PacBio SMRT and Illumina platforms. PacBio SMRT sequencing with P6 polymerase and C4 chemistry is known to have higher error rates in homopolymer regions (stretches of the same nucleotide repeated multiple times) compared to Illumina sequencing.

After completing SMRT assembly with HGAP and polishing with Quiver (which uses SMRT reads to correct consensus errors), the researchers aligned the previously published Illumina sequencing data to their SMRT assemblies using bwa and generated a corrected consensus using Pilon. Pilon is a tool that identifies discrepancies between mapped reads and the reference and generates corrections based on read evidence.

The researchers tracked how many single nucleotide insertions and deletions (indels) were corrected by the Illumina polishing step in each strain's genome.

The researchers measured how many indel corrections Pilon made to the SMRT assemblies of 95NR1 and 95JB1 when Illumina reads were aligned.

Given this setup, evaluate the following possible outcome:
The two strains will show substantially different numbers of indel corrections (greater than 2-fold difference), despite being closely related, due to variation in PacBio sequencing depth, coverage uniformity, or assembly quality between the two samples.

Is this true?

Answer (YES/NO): NO